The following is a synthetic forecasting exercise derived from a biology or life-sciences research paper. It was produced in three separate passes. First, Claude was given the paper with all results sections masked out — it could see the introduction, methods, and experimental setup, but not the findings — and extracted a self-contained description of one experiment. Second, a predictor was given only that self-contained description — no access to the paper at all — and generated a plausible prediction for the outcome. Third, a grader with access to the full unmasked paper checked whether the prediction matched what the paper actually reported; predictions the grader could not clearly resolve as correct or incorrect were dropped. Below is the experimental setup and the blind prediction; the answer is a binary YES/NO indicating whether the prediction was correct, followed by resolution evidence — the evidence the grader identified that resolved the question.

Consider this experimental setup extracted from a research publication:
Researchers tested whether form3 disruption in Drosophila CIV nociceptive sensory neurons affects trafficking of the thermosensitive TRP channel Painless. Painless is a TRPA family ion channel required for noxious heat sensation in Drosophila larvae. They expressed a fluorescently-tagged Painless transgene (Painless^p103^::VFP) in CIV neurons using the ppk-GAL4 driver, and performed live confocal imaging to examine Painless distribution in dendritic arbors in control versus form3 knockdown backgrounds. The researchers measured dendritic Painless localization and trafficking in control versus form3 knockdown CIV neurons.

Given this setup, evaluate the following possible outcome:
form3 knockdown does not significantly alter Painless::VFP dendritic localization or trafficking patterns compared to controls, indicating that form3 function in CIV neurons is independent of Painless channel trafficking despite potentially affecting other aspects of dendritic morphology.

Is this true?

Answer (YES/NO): NO